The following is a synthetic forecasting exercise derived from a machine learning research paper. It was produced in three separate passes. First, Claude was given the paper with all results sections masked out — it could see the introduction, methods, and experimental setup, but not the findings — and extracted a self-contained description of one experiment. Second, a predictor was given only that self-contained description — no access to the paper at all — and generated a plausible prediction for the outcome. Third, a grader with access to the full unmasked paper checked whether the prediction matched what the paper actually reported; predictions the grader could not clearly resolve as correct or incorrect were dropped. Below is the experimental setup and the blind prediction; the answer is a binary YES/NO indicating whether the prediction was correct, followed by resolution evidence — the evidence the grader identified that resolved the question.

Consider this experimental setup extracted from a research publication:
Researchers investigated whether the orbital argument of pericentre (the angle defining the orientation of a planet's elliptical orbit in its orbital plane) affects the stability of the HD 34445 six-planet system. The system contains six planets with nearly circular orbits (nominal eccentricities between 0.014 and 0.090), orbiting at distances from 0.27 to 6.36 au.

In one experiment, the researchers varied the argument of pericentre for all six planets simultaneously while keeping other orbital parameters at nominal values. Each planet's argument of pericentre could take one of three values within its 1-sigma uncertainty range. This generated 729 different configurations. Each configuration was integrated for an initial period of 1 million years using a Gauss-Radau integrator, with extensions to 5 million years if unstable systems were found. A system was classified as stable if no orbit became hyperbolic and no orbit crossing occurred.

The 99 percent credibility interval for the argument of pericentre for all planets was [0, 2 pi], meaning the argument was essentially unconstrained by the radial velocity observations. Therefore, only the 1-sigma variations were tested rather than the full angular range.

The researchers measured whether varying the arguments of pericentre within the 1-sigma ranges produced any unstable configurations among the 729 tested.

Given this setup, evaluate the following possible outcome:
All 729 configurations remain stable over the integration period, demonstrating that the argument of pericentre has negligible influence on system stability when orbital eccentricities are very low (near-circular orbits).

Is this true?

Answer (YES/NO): YES